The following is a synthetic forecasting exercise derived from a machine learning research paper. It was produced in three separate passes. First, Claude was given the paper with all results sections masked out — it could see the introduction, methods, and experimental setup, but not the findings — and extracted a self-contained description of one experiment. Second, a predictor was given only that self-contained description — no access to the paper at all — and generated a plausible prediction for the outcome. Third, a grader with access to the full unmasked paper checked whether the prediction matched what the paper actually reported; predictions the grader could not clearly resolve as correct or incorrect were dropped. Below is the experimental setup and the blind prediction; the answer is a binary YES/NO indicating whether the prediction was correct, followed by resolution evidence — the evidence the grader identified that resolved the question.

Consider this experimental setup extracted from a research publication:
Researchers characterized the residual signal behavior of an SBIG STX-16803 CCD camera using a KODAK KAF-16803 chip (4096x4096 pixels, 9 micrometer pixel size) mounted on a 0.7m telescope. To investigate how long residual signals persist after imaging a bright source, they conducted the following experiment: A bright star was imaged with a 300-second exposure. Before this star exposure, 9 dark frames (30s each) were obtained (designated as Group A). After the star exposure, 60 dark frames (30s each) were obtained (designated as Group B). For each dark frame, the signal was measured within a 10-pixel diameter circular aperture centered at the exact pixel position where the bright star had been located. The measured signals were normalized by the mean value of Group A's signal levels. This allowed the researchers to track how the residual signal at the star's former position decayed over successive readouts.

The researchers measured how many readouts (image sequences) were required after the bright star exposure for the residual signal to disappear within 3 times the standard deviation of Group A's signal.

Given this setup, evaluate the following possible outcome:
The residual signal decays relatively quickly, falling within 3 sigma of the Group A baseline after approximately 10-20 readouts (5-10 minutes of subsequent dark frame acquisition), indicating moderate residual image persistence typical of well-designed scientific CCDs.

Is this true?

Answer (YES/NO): NO